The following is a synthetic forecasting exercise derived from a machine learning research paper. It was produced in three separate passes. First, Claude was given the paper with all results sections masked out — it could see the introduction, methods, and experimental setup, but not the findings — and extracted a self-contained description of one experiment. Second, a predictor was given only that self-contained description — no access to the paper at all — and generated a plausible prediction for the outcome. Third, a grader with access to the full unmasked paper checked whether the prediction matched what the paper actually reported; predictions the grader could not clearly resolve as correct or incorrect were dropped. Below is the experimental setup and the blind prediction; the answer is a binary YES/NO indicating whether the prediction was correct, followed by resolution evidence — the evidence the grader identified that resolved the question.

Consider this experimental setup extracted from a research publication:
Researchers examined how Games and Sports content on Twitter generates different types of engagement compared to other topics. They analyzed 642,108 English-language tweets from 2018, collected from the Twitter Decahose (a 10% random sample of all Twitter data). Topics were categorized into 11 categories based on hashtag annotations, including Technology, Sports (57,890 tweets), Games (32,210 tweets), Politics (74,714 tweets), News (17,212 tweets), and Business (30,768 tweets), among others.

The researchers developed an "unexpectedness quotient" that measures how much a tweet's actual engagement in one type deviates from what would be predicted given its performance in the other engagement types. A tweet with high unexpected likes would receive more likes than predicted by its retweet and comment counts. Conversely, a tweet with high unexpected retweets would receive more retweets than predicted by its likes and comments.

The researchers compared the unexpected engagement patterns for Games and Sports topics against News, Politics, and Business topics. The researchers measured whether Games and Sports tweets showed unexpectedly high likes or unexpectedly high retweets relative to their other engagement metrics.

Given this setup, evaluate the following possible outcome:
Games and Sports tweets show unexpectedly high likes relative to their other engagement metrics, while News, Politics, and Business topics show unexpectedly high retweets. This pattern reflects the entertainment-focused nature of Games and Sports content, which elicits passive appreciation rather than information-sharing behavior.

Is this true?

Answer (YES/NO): YES